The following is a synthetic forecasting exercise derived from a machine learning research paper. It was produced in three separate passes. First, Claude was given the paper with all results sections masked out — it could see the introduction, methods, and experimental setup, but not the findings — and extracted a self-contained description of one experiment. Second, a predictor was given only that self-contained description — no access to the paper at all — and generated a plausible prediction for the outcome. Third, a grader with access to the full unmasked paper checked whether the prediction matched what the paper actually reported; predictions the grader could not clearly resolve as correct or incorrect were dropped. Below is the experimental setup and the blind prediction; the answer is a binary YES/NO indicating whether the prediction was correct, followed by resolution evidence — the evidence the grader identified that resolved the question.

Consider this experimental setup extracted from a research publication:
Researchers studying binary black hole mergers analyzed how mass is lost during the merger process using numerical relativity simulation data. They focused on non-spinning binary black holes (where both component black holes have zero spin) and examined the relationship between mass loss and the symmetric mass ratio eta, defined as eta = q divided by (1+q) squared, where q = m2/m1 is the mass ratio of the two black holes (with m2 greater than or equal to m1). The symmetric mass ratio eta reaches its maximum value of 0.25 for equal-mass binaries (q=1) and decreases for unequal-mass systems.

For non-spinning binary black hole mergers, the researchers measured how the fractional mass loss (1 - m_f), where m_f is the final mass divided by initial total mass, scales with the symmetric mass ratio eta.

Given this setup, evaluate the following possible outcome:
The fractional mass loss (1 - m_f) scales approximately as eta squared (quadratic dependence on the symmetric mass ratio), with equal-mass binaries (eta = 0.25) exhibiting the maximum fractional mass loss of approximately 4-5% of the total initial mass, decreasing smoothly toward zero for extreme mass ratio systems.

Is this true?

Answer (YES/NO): YES